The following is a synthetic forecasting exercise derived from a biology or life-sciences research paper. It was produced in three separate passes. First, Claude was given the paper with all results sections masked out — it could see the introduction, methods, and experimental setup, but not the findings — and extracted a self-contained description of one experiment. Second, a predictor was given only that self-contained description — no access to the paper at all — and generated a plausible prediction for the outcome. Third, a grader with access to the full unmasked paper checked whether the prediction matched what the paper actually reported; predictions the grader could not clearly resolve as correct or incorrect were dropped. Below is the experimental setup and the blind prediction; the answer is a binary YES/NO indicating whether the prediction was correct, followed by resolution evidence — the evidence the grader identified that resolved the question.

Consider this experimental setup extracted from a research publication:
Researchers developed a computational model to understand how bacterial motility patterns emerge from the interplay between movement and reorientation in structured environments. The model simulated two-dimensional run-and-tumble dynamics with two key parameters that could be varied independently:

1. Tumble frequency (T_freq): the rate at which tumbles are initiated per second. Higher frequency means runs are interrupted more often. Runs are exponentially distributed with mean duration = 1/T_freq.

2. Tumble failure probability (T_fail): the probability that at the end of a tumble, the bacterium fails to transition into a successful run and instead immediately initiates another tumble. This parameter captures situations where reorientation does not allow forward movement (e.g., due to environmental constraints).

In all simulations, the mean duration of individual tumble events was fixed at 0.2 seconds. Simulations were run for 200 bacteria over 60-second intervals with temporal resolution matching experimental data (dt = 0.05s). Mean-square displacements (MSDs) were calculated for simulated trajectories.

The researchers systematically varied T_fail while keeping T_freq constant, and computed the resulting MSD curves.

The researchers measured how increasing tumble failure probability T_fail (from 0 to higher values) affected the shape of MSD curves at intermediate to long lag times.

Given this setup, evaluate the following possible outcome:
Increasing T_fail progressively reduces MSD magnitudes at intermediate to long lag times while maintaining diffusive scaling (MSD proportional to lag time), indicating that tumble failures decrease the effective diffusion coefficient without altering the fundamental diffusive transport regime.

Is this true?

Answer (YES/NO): NO